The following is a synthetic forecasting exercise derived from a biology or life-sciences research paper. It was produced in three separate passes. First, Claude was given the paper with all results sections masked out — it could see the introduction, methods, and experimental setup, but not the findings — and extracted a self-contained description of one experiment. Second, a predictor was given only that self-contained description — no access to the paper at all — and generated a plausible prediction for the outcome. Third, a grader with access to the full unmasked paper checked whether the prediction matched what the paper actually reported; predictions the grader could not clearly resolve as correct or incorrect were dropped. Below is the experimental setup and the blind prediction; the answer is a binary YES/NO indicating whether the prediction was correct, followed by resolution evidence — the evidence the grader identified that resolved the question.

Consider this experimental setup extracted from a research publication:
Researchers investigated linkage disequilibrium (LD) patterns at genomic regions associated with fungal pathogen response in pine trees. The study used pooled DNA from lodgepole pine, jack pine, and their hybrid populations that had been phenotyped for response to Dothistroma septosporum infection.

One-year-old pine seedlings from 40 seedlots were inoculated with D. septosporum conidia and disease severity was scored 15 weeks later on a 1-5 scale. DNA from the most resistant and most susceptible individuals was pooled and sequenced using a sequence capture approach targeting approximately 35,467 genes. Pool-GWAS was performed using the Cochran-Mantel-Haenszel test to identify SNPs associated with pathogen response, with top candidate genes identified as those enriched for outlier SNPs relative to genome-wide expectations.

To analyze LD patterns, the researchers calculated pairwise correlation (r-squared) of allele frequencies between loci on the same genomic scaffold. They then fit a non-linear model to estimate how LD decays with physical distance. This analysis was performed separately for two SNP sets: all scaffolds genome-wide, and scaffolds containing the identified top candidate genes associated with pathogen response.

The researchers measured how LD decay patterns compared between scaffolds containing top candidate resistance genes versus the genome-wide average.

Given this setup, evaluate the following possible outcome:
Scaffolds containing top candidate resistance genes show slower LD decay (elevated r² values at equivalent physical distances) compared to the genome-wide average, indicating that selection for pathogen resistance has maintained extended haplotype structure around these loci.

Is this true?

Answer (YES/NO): YES